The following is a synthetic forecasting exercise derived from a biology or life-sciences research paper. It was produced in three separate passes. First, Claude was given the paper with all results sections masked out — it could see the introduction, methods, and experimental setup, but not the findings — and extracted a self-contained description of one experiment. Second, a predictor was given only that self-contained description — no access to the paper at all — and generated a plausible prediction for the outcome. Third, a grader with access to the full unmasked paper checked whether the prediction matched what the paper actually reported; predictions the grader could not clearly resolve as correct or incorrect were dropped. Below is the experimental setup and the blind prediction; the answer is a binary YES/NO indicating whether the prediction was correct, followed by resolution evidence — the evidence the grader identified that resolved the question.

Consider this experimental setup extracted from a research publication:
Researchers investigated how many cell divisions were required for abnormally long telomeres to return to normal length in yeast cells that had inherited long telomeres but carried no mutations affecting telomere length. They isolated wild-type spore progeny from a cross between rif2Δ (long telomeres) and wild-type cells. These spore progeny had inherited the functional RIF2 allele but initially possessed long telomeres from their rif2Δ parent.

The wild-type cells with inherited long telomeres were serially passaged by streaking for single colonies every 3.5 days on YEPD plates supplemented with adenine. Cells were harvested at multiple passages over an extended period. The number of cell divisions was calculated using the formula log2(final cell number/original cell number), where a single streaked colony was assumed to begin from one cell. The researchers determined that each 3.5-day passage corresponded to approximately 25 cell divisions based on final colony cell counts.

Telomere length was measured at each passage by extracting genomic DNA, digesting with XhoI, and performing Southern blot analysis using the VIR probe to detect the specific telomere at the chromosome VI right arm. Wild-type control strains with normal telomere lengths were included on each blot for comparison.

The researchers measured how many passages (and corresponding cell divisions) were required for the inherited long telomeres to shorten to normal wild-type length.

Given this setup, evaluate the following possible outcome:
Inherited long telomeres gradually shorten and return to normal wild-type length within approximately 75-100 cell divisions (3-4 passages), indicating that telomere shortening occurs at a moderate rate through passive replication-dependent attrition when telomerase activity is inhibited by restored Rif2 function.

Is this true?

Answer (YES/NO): NO